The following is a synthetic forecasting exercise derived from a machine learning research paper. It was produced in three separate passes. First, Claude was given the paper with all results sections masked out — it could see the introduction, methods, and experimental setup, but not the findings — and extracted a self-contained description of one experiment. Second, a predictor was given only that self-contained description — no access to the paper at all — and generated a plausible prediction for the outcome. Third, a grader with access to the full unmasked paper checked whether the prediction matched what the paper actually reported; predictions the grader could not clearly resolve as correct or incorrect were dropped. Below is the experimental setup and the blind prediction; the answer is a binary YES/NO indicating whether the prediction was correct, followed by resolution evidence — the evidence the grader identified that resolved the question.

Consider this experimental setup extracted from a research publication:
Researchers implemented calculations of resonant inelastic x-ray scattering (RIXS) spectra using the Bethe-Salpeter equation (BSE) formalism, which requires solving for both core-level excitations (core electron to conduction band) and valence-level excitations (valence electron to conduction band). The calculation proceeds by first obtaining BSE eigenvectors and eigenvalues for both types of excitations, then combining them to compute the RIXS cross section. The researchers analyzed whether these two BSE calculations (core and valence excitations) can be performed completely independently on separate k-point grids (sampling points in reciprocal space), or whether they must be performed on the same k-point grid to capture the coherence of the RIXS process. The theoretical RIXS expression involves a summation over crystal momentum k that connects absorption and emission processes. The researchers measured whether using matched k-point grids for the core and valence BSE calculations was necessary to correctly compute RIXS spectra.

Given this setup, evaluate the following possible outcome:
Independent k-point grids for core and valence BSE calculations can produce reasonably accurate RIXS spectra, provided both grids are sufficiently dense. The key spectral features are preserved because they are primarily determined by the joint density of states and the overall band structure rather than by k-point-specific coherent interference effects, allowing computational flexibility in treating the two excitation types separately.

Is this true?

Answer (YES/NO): NO